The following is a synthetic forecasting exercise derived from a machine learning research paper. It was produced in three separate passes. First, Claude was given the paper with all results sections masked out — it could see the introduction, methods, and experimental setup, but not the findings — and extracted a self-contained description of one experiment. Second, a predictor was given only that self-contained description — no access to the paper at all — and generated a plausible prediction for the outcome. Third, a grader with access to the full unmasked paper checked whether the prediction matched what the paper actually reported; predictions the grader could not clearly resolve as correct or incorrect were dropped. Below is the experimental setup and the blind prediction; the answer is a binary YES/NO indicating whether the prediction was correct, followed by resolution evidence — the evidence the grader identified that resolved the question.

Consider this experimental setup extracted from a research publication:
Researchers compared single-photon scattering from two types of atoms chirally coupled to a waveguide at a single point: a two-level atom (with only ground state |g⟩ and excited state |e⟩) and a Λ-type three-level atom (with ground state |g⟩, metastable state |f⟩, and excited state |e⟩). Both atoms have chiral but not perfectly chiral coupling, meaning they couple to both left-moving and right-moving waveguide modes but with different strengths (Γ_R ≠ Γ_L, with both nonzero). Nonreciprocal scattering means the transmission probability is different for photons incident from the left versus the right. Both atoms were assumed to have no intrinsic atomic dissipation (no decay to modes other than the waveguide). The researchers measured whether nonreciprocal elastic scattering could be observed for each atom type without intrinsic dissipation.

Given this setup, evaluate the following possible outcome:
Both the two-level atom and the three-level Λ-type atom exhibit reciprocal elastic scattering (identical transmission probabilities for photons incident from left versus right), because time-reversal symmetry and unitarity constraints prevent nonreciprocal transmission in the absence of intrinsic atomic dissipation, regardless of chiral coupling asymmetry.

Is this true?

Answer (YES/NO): NO